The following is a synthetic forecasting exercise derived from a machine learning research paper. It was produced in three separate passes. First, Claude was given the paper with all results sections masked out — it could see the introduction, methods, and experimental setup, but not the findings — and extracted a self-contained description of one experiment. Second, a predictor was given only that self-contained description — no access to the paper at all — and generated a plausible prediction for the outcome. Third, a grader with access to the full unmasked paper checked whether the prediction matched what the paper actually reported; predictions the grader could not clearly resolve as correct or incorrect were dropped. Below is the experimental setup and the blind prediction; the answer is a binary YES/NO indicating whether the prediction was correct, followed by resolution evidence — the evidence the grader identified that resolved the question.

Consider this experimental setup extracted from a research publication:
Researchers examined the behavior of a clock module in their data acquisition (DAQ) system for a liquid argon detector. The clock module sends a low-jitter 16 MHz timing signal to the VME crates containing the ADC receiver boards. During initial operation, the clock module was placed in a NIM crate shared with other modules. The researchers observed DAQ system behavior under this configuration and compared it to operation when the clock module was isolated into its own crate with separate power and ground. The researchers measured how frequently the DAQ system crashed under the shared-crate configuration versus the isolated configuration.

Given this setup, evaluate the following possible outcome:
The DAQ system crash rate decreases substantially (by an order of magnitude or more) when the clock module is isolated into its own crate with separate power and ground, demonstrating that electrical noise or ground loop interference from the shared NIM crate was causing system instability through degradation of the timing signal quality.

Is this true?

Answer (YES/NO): NO